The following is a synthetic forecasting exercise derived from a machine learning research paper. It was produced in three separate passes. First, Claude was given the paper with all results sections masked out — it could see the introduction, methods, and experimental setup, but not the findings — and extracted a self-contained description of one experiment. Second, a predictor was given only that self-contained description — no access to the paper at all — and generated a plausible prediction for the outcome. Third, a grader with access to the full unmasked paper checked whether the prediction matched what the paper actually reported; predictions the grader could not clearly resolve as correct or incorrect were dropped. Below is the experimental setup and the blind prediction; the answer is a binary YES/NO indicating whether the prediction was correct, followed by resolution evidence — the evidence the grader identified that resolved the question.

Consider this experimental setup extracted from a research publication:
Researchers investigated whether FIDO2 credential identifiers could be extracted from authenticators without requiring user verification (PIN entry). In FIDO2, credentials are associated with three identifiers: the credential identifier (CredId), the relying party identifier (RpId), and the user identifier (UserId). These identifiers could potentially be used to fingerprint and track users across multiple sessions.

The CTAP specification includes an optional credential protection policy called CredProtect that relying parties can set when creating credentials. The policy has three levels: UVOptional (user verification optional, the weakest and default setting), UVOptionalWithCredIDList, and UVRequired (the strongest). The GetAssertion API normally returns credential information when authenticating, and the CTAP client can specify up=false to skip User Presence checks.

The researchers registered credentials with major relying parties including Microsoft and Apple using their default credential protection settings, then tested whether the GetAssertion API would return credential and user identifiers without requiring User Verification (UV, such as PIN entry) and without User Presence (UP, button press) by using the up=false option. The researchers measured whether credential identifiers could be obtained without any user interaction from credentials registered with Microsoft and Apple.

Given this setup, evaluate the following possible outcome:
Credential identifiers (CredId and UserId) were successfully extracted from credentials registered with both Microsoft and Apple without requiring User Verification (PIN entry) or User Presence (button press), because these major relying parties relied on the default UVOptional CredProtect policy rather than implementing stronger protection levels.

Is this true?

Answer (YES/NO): YES